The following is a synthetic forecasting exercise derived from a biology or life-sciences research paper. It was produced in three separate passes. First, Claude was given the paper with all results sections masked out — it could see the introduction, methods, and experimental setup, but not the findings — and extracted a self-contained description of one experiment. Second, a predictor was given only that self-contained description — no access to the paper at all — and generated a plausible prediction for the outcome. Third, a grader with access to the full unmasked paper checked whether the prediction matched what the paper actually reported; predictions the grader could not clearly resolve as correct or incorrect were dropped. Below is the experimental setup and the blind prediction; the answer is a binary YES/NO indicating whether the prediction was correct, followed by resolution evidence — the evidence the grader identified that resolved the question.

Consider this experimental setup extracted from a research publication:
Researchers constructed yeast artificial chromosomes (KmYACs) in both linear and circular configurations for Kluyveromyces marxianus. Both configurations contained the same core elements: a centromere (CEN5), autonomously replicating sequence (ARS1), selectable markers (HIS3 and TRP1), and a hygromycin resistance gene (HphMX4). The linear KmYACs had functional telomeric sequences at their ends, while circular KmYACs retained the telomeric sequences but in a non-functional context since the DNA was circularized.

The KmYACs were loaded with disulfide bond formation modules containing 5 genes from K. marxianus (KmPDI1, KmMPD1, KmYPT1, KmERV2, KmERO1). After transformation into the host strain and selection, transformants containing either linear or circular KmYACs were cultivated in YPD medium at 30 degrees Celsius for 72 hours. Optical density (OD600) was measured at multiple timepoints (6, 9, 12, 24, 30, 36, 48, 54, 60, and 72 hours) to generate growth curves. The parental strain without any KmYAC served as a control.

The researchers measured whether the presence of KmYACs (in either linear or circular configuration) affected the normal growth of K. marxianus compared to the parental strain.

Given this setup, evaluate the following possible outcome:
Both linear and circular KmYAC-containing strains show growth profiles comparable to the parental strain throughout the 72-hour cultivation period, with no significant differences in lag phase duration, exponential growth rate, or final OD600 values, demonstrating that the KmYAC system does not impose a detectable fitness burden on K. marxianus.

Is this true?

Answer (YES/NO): YES